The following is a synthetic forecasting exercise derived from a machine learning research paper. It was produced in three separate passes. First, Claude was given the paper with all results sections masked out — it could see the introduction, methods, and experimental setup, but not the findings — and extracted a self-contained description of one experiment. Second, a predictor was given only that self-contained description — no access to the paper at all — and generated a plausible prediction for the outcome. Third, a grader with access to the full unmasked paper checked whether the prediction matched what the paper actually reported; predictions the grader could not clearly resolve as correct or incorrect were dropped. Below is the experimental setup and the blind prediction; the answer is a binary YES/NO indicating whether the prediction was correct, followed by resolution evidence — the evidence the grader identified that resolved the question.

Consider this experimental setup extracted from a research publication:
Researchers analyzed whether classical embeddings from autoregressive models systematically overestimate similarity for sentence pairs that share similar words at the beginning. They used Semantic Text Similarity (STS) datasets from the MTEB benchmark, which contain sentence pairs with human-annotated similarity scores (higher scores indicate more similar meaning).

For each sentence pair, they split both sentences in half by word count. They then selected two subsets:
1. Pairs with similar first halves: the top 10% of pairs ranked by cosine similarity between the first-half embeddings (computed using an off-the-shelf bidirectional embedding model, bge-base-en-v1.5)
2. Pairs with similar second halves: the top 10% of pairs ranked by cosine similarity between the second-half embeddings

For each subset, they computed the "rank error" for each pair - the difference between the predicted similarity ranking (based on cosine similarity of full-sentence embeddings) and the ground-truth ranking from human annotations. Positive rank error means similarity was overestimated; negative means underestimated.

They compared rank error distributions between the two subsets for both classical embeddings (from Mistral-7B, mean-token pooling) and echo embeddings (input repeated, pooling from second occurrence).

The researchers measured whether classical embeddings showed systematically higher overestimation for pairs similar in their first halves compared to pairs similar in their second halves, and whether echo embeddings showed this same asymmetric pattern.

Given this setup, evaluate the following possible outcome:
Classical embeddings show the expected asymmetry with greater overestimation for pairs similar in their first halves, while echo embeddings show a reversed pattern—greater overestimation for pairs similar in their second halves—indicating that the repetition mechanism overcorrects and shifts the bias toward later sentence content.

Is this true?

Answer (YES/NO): NO